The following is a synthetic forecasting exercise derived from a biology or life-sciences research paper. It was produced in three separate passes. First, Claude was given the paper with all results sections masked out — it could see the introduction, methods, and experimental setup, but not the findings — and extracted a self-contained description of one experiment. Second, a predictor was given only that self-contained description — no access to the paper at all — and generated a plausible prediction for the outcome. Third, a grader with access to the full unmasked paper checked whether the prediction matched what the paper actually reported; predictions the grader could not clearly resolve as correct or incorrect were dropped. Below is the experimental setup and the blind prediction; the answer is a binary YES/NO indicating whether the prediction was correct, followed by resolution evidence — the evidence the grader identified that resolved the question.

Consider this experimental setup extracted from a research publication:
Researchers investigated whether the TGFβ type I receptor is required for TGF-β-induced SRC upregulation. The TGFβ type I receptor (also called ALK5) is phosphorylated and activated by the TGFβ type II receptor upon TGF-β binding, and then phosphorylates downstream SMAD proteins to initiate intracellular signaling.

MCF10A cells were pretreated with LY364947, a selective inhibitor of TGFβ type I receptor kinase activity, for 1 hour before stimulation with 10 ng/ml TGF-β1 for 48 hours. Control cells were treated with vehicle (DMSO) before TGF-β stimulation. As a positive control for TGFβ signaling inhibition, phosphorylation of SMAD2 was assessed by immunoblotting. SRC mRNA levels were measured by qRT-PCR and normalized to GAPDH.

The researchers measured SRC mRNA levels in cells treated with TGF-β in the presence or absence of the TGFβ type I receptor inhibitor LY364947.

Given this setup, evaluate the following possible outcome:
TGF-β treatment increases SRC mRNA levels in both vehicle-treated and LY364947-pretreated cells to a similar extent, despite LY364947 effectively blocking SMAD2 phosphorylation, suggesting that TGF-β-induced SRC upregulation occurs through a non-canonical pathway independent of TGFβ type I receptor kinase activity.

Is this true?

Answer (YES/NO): NO